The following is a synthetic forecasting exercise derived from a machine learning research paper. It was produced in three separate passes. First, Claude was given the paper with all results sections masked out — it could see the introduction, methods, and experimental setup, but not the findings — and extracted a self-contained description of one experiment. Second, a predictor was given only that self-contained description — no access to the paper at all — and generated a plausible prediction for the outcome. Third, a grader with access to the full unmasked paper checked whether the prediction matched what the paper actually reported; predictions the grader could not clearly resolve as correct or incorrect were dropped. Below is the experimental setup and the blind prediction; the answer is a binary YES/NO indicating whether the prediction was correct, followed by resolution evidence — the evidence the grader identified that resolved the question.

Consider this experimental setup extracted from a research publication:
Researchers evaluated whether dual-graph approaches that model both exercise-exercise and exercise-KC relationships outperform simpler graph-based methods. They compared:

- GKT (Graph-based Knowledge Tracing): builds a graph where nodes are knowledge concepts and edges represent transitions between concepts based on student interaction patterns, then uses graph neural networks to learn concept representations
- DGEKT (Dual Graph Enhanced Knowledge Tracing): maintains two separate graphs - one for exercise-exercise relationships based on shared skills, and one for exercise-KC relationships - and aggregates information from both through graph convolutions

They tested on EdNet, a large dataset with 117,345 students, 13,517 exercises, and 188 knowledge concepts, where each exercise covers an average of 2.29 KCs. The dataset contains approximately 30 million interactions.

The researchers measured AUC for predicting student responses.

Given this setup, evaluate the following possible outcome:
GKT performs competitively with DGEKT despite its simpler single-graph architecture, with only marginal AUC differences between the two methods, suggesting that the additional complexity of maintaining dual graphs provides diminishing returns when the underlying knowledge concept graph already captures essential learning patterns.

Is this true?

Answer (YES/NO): NO